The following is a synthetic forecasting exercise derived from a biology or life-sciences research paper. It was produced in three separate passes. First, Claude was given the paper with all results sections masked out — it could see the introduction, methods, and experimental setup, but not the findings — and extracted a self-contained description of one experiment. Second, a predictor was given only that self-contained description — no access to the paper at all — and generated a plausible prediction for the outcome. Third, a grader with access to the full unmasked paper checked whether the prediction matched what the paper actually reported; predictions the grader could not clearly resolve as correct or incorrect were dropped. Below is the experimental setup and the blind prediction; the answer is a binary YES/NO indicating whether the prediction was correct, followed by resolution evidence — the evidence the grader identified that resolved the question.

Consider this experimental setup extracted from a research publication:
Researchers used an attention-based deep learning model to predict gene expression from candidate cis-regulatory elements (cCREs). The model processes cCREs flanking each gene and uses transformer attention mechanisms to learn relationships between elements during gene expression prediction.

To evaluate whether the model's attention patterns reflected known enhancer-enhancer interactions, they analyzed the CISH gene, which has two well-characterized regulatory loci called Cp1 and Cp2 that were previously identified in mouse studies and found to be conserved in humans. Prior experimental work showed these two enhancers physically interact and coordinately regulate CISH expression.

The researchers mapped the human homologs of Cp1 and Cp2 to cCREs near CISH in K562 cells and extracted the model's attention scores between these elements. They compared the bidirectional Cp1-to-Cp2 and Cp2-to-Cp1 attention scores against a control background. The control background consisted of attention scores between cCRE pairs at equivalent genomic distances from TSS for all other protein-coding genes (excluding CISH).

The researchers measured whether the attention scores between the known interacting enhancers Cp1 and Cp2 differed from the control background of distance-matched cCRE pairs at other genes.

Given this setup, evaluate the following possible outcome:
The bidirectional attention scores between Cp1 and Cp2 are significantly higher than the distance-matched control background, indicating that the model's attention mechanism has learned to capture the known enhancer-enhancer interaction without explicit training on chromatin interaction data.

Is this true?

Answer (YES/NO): NO